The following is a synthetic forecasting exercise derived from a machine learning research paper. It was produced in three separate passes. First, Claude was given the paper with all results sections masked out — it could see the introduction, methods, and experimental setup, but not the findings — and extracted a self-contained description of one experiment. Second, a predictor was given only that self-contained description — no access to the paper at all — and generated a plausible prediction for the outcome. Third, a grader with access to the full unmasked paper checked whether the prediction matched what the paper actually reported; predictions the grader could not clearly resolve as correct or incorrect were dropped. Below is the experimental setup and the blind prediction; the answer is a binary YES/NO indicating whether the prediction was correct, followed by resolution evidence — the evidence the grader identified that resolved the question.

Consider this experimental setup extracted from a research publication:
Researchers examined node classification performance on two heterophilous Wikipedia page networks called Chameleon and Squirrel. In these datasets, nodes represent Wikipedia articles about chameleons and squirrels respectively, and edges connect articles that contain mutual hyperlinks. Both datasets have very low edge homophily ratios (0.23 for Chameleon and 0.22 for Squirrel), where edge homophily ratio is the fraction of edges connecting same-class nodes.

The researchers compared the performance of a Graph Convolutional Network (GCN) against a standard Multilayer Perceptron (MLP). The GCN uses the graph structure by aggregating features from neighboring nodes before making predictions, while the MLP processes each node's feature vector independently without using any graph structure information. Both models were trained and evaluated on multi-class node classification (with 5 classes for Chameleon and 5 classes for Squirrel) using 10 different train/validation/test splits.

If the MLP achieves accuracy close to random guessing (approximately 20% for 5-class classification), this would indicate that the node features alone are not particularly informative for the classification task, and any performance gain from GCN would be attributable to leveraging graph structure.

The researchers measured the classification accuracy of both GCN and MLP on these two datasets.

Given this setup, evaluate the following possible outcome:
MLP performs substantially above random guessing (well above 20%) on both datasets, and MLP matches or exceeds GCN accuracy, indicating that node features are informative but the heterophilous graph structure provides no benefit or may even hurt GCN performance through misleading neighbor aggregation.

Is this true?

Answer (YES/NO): NO